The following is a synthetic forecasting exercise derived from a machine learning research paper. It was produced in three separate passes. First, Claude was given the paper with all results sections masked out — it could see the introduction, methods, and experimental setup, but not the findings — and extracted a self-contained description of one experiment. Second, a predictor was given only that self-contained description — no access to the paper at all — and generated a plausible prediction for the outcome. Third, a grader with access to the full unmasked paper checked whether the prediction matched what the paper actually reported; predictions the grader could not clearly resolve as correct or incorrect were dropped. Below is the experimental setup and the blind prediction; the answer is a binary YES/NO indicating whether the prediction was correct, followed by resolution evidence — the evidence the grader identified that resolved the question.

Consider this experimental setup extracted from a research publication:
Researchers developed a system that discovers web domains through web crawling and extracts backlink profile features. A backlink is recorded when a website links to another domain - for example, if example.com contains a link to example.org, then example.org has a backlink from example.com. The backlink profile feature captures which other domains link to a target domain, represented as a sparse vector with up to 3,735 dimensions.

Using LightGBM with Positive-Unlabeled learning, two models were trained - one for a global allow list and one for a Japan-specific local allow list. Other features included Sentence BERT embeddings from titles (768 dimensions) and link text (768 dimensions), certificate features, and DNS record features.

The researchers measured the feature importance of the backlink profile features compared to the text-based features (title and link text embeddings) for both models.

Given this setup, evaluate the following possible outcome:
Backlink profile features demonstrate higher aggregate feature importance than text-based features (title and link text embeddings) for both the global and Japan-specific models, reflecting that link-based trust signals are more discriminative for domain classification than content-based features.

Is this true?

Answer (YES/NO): NO